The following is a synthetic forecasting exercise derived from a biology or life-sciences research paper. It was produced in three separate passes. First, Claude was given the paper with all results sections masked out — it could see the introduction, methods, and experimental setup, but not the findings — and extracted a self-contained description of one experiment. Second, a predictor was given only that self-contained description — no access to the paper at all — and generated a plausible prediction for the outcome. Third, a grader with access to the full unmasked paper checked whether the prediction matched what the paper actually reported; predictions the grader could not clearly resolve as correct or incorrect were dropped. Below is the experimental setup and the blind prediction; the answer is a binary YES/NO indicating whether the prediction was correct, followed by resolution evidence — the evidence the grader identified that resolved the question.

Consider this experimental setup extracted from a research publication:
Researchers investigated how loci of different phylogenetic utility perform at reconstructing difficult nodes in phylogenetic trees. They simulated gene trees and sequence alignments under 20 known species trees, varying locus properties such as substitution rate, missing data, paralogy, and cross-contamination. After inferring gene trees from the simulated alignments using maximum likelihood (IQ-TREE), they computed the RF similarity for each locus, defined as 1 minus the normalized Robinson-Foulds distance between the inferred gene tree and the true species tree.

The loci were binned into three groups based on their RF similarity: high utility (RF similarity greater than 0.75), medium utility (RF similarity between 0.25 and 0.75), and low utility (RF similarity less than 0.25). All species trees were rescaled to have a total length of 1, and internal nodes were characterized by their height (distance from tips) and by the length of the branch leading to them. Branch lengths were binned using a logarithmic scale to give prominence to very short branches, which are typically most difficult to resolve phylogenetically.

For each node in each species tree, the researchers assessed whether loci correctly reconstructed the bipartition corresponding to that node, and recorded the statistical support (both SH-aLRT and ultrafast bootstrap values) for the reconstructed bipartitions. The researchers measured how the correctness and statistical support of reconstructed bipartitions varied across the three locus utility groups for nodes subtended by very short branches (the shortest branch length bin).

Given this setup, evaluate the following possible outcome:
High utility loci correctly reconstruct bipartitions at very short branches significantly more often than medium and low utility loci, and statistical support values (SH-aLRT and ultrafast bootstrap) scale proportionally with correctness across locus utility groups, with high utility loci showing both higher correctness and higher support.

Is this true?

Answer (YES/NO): NO